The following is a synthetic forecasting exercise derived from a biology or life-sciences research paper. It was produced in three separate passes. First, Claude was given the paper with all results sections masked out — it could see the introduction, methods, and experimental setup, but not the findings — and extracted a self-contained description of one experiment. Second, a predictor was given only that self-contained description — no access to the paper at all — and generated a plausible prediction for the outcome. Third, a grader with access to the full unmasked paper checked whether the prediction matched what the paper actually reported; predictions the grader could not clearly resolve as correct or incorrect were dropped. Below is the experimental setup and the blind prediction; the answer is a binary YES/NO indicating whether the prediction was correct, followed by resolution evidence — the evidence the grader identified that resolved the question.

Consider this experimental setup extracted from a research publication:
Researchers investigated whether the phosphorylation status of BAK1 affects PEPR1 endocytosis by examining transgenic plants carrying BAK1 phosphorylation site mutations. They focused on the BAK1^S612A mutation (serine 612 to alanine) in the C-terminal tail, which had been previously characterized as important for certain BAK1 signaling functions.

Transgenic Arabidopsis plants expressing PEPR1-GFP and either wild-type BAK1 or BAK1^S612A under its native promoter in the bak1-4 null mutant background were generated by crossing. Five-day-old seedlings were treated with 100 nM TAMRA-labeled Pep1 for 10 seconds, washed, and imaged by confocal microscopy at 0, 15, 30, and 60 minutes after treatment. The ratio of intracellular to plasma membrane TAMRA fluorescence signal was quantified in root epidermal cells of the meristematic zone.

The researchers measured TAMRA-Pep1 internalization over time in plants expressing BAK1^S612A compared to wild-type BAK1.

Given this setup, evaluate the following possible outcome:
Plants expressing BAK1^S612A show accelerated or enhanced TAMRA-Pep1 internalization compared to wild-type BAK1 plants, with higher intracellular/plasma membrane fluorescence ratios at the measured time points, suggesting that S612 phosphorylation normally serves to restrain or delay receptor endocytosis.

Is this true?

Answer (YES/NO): NO